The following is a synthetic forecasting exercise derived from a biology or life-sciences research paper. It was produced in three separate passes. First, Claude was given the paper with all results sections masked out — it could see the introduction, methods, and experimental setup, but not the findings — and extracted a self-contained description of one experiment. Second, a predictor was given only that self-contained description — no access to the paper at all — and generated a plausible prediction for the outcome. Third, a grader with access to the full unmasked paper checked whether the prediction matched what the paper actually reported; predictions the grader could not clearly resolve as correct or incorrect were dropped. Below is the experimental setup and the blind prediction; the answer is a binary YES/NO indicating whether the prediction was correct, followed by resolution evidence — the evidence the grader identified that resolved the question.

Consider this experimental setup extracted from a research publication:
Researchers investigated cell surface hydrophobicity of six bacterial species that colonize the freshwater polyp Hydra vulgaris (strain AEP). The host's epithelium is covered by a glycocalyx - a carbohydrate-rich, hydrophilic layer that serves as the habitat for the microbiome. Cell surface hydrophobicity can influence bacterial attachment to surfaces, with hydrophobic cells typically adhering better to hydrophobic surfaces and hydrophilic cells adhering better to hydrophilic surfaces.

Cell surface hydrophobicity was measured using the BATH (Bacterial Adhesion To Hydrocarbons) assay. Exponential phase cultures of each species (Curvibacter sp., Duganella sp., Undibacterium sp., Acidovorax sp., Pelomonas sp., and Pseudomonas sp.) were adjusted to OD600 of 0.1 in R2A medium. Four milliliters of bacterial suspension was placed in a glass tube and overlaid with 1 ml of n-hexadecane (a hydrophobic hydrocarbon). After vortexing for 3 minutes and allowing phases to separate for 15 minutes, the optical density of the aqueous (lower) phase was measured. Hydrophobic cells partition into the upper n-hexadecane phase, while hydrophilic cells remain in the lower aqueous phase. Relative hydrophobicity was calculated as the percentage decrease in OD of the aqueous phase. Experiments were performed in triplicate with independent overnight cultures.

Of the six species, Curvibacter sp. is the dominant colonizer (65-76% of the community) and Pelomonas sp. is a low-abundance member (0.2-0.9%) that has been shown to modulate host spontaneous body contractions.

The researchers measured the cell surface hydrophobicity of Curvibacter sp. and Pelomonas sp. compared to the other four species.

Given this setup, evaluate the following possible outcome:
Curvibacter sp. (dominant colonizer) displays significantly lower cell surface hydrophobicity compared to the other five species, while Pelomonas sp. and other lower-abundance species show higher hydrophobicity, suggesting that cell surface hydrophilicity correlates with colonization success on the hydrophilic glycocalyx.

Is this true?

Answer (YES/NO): NO